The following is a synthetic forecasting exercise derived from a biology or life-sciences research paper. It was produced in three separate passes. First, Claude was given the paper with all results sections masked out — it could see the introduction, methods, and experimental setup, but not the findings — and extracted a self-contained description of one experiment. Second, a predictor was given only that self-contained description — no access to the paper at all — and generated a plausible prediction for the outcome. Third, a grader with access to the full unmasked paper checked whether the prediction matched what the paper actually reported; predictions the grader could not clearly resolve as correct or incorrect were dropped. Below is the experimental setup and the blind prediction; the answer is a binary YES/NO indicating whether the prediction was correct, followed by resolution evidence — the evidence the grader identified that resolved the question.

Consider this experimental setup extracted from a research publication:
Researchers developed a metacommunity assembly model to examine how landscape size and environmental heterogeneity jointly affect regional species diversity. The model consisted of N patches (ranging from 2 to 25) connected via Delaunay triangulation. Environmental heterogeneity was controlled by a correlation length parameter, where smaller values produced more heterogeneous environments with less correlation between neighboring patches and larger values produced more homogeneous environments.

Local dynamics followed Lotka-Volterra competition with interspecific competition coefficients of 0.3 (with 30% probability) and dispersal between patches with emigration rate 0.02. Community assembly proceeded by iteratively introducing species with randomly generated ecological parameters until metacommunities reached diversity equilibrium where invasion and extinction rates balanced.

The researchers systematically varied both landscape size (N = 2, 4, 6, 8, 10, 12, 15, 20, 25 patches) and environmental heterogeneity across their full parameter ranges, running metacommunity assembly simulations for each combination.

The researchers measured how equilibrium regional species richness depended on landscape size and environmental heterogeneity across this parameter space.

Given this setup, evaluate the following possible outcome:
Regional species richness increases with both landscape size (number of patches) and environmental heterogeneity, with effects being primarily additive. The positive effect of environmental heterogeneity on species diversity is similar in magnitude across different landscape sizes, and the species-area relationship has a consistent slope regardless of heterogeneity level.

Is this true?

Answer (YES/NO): NO